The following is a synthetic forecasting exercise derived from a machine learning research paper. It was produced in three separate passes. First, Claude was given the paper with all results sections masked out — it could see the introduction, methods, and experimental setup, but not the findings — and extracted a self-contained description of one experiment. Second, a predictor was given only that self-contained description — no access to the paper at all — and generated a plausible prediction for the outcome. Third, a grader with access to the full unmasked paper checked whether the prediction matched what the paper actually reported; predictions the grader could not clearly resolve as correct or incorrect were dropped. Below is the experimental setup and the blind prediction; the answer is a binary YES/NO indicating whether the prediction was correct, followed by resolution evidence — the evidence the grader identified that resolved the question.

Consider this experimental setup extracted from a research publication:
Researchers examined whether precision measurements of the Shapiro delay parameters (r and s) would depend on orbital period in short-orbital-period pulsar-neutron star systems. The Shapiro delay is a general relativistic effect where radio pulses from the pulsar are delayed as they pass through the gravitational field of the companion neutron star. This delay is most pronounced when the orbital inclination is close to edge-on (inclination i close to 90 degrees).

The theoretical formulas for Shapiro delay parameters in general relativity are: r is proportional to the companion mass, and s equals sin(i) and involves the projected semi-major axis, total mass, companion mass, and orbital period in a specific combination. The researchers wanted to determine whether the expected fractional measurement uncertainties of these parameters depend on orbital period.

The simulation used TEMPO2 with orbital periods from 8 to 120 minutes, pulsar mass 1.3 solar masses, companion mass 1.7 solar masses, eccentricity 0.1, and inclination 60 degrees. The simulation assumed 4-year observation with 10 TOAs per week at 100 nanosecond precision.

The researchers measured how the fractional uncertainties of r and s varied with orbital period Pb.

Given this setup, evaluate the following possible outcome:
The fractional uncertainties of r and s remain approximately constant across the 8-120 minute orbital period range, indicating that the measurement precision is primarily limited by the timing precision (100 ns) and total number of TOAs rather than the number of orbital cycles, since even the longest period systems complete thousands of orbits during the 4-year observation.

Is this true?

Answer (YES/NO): YES